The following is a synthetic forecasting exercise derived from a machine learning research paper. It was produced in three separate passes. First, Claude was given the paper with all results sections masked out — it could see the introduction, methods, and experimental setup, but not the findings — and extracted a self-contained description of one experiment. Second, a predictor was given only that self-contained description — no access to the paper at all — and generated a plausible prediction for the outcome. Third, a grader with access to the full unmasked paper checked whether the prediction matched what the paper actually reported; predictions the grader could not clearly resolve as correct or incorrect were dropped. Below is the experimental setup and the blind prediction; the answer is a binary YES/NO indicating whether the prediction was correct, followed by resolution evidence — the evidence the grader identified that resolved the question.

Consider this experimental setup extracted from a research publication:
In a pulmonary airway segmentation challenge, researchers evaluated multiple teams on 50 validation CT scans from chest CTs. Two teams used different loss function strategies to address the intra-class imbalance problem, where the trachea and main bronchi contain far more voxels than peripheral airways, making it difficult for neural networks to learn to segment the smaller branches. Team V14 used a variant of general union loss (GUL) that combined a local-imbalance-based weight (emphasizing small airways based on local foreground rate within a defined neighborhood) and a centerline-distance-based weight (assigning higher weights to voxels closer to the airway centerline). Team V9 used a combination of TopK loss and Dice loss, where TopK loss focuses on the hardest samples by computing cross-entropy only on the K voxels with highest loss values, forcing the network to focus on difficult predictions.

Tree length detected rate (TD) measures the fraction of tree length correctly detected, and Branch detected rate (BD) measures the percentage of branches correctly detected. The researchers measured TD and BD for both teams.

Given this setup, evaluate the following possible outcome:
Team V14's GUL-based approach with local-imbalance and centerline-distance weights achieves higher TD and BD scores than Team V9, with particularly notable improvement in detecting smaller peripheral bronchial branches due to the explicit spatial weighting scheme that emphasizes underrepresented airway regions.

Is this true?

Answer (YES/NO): YES